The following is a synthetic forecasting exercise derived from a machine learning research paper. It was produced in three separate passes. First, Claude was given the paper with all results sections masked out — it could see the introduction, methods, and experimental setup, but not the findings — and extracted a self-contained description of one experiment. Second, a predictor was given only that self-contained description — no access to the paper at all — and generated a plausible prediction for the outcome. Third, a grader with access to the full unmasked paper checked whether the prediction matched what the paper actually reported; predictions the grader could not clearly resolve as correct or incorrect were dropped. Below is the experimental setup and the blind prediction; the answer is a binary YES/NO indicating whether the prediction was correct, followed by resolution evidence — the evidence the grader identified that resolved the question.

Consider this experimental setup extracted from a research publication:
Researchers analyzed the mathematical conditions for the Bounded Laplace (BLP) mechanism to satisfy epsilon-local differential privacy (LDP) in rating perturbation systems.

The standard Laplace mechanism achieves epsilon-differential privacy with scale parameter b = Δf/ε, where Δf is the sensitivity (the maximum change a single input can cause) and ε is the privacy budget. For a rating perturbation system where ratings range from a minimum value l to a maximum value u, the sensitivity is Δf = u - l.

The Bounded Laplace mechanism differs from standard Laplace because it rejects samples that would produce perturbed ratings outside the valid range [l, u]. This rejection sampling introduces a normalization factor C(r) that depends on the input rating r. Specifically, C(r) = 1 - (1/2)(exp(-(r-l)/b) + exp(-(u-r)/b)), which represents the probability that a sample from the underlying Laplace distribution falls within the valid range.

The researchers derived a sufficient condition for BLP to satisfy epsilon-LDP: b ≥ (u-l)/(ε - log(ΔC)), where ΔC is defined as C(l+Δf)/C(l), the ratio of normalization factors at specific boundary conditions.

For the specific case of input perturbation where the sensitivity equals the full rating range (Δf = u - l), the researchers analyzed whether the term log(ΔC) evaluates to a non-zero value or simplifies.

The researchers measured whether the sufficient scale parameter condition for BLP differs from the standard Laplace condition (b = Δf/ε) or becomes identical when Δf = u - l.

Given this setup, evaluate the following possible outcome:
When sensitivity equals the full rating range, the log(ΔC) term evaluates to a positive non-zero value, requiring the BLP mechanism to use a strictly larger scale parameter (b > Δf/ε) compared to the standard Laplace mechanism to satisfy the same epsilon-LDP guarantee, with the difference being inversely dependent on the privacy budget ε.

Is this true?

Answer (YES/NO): NO